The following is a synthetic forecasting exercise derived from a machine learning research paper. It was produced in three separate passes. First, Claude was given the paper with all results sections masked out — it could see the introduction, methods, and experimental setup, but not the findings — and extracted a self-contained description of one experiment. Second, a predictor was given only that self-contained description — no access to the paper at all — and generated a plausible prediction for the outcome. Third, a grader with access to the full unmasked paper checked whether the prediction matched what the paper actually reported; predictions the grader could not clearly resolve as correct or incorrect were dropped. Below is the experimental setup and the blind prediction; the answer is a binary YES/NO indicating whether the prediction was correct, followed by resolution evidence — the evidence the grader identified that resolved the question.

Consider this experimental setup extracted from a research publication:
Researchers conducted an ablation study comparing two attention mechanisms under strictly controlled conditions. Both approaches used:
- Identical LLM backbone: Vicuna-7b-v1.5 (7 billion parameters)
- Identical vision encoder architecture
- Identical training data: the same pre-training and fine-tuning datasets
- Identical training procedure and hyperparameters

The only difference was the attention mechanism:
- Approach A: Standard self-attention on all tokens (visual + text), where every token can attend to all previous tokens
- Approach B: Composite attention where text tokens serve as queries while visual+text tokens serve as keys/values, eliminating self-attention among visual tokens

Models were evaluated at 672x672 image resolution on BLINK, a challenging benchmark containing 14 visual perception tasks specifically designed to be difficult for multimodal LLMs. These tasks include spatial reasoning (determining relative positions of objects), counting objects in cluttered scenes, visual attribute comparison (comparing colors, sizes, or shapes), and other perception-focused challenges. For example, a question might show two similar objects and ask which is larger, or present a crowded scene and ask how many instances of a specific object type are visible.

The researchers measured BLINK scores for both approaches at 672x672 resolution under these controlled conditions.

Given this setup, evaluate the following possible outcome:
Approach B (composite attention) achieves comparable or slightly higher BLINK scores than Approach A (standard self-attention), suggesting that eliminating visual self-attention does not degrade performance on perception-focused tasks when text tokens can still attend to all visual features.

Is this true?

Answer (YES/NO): YES